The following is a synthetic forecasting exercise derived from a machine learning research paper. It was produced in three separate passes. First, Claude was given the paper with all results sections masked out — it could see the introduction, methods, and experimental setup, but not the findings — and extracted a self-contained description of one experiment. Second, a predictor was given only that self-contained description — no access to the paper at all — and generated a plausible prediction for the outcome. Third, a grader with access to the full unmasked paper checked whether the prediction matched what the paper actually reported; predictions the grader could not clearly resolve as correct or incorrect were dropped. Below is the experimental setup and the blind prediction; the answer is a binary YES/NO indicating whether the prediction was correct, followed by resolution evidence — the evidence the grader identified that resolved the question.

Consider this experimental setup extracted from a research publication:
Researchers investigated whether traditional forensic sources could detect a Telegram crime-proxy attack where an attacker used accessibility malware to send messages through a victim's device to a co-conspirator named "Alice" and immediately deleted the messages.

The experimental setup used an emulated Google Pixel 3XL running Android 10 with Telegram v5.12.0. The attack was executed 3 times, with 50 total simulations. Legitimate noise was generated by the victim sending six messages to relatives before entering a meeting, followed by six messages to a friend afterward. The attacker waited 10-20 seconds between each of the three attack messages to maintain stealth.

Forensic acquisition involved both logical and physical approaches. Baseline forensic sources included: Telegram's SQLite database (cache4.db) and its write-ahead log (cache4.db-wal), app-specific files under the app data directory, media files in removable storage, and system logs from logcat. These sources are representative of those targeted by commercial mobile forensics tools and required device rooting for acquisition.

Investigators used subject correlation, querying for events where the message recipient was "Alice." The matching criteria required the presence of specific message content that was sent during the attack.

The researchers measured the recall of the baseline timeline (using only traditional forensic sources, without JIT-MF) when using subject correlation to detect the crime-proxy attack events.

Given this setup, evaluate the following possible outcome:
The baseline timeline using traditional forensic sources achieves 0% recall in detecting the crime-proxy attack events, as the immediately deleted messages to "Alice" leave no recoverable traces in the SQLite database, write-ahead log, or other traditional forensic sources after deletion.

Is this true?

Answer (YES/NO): YES